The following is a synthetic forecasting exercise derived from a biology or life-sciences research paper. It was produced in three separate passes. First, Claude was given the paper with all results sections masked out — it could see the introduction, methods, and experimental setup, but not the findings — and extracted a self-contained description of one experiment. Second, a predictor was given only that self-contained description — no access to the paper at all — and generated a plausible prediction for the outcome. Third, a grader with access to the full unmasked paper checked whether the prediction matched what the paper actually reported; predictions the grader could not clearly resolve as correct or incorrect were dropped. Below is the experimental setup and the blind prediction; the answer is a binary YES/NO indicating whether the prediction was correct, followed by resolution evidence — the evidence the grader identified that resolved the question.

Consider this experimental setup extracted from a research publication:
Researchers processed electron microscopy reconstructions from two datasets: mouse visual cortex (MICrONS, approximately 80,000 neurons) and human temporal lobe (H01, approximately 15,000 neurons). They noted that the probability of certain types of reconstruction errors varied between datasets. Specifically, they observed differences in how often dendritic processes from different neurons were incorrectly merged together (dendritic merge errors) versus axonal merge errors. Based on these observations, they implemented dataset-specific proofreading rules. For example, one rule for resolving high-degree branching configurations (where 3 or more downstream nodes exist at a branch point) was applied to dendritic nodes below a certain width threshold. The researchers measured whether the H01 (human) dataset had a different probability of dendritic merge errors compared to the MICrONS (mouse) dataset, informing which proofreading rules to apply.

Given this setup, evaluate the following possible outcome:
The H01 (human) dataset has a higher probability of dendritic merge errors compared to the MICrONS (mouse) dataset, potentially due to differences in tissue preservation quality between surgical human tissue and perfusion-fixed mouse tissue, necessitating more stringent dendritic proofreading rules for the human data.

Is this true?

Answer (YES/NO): YES